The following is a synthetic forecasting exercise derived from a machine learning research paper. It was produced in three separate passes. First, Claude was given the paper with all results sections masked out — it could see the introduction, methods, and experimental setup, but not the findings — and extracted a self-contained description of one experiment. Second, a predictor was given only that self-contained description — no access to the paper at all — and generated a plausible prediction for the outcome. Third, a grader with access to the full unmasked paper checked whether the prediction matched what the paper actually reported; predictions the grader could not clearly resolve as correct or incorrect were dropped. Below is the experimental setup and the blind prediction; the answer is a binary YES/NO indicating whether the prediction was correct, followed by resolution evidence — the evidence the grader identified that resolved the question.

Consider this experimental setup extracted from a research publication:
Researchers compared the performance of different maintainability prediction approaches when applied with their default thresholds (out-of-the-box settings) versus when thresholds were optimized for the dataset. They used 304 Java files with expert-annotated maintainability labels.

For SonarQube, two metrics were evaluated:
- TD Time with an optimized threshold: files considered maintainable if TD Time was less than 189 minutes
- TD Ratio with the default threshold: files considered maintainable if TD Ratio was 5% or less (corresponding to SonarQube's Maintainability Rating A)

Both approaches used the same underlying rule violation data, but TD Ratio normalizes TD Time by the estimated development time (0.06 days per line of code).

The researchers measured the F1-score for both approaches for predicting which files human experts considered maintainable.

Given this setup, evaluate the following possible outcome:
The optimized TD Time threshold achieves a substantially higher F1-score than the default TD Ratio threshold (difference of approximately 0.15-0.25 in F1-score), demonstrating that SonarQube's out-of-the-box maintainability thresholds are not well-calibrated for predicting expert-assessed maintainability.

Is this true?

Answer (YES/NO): YES